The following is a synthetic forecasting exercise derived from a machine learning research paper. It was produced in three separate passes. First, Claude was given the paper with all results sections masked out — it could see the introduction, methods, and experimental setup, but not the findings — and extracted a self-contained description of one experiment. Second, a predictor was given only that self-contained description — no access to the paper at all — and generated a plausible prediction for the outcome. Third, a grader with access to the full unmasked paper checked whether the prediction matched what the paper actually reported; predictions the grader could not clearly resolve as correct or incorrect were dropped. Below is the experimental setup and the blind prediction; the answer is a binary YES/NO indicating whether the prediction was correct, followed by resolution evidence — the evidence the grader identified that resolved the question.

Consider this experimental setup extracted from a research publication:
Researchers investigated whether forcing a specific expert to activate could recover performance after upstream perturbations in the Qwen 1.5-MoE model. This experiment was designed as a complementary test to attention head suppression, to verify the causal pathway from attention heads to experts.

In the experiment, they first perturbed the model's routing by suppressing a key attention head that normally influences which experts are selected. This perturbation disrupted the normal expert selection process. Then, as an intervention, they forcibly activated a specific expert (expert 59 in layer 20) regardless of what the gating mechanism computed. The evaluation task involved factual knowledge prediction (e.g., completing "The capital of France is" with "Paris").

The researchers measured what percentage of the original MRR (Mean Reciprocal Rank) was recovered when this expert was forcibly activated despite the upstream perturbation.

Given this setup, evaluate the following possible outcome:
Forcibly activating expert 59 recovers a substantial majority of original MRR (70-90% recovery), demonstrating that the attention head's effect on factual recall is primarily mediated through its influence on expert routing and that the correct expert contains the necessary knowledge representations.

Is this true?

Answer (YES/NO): YES